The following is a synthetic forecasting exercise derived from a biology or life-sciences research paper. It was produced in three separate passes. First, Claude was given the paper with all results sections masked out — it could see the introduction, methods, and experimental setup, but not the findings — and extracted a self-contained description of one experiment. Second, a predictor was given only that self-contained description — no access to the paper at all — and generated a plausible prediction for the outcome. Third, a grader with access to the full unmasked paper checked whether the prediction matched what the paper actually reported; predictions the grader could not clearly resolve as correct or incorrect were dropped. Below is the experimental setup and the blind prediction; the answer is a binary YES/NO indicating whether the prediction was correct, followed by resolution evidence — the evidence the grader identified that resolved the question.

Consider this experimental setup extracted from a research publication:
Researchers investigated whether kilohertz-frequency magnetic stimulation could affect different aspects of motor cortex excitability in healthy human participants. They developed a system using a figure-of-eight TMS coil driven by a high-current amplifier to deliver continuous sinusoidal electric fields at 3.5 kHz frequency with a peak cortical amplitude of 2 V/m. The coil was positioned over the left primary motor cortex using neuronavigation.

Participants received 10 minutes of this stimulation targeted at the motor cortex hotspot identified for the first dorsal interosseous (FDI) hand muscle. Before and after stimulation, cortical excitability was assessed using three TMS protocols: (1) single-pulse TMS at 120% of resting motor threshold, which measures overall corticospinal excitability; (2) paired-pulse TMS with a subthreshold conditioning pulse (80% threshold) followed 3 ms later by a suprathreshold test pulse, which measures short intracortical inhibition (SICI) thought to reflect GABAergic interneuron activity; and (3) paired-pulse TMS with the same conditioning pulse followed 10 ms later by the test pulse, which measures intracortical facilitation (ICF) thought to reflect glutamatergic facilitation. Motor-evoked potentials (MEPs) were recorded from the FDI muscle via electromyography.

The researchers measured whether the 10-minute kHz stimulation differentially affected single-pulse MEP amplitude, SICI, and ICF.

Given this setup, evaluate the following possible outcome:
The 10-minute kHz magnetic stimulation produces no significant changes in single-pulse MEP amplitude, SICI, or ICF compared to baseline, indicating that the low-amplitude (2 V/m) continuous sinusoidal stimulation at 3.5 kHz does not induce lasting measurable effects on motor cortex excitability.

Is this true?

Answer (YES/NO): NO